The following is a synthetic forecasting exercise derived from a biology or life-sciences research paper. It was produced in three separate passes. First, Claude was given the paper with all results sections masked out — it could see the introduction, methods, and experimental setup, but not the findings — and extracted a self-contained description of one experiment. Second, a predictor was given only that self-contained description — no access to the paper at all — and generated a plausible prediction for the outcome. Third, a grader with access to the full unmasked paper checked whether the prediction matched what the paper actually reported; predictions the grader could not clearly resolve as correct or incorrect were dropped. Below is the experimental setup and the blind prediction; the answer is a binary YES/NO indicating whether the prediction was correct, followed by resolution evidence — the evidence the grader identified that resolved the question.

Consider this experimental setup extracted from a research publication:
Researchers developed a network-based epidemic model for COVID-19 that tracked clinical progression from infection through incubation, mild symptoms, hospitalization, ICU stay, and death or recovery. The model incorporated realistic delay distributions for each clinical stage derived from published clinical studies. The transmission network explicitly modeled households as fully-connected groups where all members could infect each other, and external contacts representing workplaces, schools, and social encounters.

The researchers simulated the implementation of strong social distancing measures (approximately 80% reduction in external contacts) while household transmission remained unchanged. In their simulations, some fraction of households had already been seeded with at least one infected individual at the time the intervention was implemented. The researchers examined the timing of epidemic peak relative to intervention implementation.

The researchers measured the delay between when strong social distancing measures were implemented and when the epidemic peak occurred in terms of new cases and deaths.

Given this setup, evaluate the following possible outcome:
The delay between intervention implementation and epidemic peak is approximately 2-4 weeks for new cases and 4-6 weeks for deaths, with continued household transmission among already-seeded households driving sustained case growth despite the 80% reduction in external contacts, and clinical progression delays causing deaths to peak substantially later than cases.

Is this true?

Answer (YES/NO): NO